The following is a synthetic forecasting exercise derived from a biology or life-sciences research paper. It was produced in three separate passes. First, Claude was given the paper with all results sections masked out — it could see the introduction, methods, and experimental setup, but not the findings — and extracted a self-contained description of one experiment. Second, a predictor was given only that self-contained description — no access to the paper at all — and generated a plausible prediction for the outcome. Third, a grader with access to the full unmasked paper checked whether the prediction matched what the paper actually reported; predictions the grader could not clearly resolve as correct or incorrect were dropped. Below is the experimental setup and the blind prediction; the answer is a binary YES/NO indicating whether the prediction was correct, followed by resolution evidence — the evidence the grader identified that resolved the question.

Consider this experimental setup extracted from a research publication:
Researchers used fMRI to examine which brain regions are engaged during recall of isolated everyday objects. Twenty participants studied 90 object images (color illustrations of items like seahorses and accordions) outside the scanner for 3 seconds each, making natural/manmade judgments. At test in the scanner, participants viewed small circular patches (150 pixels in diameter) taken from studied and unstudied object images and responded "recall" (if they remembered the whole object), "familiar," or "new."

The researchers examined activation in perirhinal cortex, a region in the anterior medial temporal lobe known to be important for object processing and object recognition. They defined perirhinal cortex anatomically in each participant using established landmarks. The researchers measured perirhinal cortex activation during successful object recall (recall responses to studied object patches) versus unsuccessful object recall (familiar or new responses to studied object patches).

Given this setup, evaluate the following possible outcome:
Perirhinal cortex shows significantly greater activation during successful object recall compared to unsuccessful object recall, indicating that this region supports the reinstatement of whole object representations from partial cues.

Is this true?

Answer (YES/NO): YES